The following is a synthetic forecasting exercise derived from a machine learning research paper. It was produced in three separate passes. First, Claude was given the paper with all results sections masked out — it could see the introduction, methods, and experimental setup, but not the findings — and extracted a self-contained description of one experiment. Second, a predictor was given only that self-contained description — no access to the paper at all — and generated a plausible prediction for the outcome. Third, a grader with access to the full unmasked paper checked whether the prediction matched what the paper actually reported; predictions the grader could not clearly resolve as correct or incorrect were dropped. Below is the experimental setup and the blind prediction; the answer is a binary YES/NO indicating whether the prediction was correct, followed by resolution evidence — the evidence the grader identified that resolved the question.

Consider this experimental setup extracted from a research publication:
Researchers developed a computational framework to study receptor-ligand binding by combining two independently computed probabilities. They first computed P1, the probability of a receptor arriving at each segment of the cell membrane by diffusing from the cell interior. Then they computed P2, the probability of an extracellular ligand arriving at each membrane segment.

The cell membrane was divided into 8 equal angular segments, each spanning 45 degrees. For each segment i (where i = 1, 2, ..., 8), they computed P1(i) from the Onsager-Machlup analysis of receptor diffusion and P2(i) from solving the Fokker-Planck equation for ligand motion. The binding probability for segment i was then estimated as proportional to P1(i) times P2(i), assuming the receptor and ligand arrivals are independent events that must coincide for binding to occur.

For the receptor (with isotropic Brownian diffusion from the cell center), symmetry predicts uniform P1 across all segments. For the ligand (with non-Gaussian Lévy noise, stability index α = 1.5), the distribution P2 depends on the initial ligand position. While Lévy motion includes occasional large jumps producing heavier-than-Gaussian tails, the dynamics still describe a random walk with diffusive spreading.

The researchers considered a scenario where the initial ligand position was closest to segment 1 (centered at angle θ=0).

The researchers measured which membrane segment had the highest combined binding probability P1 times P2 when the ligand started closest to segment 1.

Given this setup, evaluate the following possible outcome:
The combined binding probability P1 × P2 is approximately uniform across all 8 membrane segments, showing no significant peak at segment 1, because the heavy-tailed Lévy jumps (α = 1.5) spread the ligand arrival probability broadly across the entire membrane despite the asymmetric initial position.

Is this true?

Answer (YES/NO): NO